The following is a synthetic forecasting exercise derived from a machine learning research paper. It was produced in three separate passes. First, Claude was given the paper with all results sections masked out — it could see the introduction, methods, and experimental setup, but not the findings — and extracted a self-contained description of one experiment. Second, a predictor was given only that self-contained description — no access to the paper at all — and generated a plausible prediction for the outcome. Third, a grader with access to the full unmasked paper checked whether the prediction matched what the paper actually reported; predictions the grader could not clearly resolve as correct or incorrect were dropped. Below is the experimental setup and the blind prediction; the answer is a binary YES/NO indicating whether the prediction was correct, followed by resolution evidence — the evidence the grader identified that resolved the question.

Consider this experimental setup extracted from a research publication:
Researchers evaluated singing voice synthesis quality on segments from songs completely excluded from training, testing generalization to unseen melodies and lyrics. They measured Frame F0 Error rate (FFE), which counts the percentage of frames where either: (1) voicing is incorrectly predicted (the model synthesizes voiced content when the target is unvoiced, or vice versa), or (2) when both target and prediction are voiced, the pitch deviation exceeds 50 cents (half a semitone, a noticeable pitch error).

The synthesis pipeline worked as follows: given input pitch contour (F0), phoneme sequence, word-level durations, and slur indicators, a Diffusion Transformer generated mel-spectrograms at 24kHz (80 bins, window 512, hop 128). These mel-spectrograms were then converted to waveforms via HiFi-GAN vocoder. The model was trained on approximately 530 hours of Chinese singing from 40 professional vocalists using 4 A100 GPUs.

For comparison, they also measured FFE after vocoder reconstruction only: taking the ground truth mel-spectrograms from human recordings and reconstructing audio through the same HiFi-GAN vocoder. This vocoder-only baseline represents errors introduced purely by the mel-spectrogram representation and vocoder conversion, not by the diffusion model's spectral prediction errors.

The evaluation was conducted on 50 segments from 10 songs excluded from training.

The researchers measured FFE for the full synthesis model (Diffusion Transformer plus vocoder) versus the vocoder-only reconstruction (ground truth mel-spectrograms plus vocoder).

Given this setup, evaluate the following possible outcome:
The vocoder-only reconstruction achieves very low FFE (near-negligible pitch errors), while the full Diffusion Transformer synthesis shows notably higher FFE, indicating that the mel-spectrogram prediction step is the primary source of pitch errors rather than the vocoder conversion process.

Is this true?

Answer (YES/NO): YES